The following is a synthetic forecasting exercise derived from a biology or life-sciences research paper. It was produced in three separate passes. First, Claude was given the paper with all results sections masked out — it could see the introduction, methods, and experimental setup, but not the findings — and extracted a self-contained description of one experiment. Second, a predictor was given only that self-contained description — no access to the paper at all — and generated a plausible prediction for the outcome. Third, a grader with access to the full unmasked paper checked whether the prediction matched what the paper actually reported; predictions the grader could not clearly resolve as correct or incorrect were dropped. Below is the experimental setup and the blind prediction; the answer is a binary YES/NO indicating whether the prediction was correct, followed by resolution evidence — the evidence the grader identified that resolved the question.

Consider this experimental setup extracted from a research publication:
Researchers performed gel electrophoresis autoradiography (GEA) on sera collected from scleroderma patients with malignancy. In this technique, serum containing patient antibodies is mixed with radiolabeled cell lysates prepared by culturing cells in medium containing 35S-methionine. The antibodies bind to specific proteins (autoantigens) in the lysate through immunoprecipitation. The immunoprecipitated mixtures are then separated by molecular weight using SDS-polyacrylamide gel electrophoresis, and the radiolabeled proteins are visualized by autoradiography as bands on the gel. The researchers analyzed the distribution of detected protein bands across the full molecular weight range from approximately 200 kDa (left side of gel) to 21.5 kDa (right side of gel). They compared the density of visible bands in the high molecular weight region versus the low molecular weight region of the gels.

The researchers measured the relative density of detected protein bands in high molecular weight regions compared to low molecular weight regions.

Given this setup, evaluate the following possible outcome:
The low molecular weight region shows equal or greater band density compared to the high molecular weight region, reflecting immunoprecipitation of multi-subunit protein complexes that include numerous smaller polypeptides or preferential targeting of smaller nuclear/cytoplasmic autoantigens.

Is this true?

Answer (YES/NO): NO